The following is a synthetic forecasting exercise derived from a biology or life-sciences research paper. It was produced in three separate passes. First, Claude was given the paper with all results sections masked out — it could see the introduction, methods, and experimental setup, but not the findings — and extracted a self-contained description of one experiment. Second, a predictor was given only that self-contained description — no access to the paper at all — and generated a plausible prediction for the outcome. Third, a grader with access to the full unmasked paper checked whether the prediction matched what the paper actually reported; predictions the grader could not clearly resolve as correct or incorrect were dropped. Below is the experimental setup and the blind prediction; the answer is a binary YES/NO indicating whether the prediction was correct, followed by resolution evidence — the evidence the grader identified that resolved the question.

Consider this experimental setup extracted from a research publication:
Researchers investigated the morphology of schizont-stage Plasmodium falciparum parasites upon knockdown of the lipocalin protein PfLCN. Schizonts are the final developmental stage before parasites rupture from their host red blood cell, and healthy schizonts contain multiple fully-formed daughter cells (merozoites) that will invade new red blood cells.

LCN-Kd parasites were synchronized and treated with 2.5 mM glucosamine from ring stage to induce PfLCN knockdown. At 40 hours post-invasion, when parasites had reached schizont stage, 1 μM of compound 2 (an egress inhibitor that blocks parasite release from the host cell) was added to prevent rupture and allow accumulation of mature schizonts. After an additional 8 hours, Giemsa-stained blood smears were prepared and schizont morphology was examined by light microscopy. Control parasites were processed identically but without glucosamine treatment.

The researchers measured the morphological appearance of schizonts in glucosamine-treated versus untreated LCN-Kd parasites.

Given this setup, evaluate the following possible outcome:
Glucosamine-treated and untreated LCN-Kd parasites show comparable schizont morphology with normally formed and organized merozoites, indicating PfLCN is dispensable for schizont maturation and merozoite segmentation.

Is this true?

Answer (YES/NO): NO